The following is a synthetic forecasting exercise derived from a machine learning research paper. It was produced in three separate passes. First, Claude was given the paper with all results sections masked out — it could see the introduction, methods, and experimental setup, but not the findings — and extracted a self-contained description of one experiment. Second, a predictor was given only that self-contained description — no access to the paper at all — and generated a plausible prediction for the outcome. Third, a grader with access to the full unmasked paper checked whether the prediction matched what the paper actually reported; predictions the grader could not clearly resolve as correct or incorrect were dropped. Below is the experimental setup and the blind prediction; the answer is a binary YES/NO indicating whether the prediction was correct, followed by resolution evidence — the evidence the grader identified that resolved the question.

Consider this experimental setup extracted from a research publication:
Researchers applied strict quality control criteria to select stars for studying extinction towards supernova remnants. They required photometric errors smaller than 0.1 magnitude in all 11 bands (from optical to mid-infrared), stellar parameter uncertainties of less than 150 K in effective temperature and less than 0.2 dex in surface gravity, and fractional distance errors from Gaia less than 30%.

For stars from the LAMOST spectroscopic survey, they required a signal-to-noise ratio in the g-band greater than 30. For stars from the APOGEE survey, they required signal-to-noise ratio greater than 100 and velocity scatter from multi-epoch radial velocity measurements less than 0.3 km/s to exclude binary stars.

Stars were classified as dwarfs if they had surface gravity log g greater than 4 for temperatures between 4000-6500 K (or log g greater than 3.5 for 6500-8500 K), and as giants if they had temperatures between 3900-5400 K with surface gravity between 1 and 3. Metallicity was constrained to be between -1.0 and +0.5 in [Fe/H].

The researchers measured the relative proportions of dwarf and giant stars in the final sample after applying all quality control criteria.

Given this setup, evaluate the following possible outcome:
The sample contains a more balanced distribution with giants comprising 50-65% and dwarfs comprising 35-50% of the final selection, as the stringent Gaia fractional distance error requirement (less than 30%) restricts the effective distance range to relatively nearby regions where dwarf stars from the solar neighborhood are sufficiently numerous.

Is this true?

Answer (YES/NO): NO